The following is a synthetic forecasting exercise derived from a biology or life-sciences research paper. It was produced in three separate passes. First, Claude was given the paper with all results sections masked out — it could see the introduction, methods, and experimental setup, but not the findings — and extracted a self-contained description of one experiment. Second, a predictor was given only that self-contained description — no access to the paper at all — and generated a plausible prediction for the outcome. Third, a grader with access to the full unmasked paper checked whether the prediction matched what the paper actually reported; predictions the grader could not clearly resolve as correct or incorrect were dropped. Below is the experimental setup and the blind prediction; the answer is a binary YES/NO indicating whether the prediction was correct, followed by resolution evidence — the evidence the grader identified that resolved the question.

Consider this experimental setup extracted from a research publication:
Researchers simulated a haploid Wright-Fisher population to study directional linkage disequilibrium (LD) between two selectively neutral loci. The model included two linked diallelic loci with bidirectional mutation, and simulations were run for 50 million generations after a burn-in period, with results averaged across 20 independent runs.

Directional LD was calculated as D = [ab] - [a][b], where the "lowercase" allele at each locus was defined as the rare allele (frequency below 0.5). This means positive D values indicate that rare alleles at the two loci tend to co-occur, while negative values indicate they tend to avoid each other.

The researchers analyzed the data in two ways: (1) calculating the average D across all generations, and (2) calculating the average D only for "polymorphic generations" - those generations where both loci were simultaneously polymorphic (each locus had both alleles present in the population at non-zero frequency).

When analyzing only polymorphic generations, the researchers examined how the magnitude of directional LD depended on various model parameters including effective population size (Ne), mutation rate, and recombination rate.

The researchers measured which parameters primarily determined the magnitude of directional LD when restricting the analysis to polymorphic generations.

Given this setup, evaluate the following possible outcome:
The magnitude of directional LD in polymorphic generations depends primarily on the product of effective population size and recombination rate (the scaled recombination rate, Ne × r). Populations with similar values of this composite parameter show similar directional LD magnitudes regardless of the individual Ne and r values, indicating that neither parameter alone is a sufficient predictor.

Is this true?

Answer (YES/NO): NO